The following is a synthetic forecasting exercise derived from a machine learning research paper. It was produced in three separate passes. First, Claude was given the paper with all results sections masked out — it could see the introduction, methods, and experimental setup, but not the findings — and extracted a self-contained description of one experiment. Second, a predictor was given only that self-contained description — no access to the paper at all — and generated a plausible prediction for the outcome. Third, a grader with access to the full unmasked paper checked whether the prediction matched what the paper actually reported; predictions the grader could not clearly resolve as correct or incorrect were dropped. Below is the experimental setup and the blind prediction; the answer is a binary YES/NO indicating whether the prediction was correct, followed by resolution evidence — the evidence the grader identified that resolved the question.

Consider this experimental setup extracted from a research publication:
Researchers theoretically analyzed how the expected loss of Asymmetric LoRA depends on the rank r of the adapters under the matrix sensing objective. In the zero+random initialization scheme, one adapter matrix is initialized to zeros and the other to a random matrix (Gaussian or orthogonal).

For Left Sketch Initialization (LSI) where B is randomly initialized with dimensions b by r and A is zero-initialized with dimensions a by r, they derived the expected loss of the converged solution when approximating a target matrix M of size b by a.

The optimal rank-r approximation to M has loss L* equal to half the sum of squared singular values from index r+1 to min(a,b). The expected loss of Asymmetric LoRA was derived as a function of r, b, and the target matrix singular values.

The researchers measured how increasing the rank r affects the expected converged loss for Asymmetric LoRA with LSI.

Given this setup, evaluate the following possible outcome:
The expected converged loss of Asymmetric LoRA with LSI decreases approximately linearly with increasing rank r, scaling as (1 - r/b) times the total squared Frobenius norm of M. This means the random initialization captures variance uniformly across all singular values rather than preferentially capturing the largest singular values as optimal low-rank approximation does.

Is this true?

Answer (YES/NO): YES